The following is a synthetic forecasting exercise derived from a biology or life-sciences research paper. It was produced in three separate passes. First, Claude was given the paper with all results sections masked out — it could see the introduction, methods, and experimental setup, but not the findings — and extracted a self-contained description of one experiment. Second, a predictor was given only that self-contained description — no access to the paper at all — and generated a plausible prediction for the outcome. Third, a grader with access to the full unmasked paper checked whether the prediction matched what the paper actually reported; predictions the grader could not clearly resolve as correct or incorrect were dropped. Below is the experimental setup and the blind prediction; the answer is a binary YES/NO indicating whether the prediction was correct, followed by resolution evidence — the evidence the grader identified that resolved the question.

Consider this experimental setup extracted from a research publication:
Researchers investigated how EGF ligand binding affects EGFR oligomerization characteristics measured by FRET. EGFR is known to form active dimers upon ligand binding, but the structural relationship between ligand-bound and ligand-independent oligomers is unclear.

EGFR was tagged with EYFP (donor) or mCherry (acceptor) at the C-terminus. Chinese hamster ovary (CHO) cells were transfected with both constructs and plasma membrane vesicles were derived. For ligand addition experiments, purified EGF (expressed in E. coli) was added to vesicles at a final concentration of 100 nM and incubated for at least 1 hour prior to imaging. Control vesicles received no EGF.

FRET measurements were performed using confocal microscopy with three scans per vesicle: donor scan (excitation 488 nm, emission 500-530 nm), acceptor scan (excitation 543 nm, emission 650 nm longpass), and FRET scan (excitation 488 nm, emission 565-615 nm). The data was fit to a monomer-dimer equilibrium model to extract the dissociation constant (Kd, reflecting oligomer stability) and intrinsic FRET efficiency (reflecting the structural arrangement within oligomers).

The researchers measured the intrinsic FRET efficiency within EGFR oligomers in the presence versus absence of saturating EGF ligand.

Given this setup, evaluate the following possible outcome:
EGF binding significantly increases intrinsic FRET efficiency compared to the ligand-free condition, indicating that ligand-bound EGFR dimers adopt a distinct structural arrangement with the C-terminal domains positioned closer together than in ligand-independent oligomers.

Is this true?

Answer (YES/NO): NO